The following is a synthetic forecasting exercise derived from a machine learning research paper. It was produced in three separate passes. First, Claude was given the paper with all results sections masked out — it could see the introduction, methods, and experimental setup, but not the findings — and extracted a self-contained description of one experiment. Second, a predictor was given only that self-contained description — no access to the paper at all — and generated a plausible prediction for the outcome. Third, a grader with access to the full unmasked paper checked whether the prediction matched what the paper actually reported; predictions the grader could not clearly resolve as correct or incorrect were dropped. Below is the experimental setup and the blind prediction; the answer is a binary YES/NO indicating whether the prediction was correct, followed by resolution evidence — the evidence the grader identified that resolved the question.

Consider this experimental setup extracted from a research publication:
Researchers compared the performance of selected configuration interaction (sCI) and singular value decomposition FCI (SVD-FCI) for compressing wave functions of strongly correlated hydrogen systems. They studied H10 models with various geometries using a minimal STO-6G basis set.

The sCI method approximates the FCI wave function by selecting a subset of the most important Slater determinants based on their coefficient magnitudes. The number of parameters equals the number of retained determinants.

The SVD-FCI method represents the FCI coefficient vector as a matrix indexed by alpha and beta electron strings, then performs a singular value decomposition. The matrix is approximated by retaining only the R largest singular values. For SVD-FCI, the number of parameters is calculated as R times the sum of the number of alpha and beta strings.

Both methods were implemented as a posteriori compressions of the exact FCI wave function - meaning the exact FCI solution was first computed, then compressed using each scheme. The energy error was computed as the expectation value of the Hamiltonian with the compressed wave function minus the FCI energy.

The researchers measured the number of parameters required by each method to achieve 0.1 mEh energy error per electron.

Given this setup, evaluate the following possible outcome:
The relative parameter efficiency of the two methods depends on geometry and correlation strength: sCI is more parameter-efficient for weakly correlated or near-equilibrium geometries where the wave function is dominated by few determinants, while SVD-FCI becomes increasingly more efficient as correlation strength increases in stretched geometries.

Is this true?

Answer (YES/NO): NO